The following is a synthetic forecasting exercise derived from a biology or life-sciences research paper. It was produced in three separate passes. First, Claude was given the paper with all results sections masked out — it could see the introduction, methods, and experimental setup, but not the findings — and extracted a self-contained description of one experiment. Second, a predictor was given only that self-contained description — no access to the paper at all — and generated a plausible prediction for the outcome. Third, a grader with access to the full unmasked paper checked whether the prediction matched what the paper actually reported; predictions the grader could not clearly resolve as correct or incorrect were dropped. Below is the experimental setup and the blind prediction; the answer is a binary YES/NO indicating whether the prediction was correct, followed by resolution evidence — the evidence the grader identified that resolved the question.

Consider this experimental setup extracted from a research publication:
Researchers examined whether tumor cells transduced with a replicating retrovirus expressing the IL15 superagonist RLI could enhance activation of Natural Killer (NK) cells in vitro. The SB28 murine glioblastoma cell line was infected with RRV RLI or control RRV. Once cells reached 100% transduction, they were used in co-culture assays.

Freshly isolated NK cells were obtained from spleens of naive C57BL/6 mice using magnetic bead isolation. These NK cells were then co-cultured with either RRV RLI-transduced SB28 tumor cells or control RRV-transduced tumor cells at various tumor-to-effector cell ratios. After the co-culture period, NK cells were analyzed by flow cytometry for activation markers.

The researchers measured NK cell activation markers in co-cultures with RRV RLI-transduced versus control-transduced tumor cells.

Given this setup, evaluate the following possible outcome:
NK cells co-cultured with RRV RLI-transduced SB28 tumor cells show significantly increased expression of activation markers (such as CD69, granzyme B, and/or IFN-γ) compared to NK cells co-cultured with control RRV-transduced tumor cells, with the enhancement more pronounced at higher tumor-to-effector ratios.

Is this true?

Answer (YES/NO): NO